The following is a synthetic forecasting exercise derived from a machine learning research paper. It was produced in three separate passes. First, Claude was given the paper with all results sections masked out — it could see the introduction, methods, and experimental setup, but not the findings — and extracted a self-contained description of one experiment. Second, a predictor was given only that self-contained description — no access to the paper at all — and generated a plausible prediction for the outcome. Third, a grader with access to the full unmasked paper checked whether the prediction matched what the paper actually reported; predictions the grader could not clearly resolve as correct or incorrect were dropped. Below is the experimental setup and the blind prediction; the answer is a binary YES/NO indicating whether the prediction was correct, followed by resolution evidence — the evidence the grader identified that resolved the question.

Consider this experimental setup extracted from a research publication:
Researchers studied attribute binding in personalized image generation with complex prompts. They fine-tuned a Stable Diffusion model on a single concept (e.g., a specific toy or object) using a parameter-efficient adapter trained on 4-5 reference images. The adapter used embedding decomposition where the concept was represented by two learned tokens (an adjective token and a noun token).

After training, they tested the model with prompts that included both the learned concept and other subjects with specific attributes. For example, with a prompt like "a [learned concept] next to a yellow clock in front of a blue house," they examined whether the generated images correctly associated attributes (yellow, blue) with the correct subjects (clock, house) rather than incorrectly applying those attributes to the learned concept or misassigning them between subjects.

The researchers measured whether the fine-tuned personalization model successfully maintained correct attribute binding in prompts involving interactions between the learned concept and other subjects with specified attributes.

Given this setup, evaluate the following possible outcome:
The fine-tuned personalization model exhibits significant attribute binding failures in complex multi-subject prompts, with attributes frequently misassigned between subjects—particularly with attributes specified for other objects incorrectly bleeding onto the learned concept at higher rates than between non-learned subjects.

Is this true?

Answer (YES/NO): NO